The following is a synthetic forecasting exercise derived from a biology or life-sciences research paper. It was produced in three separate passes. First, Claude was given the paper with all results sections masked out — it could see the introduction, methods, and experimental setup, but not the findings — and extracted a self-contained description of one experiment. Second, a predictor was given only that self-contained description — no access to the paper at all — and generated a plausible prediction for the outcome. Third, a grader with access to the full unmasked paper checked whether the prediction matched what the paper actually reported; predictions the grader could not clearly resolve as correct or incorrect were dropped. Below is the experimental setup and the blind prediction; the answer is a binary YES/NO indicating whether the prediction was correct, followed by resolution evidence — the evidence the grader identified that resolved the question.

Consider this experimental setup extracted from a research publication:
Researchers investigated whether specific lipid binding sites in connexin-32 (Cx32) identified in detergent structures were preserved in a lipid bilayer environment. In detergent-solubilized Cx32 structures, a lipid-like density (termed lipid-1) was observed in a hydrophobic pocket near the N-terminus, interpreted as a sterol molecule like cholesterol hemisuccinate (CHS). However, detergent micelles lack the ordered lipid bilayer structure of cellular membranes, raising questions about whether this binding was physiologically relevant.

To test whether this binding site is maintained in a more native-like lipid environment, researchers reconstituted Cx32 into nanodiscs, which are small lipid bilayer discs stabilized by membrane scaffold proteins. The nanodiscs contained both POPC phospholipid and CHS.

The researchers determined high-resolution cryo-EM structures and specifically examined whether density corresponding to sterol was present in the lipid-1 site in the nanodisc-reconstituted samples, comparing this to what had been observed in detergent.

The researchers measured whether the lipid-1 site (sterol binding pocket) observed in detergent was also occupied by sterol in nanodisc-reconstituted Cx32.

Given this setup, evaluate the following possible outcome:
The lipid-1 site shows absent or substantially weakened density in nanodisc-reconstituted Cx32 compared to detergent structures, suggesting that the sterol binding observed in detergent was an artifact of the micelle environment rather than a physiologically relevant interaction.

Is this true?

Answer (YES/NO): NO